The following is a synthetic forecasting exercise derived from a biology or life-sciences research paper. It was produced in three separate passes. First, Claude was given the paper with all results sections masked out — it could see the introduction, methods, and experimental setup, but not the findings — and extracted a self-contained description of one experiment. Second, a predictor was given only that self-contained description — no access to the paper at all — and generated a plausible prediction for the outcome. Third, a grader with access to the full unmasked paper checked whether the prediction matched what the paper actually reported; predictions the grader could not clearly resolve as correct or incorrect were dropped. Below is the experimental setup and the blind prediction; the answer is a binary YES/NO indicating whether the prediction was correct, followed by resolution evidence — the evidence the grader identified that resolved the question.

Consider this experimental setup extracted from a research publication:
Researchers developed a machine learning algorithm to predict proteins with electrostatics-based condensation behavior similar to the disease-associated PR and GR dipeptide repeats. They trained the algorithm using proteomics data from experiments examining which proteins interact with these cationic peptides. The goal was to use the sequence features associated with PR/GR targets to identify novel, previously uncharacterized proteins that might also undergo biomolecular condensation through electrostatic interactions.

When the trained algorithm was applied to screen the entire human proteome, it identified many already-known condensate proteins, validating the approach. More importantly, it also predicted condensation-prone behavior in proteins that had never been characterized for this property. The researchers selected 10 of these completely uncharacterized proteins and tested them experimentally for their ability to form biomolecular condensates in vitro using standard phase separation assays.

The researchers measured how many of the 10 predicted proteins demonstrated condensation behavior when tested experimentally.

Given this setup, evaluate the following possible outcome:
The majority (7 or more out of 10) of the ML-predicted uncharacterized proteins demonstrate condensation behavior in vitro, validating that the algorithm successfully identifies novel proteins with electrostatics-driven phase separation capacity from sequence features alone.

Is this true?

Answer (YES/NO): YES